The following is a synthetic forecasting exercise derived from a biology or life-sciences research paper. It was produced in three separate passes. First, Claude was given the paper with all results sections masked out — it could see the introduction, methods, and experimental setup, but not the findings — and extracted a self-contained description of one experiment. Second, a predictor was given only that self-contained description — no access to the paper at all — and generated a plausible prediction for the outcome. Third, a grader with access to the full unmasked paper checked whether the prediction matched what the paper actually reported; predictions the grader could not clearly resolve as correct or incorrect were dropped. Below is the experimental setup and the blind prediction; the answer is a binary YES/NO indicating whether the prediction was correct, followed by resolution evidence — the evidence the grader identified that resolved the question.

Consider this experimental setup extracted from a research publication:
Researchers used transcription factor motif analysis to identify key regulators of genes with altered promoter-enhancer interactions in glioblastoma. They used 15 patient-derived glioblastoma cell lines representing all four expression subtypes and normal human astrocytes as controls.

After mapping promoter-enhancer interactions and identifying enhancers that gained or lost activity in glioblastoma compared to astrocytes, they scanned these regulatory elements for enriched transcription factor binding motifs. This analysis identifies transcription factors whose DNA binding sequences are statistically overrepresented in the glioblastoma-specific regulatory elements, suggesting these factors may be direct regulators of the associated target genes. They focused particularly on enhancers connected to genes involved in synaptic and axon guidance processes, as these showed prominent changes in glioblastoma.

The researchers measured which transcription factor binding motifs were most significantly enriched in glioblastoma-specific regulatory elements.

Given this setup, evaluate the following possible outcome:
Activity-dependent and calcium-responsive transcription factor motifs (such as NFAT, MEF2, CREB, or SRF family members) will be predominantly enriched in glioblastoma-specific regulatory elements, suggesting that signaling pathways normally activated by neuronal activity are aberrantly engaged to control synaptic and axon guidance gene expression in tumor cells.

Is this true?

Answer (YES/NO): NO